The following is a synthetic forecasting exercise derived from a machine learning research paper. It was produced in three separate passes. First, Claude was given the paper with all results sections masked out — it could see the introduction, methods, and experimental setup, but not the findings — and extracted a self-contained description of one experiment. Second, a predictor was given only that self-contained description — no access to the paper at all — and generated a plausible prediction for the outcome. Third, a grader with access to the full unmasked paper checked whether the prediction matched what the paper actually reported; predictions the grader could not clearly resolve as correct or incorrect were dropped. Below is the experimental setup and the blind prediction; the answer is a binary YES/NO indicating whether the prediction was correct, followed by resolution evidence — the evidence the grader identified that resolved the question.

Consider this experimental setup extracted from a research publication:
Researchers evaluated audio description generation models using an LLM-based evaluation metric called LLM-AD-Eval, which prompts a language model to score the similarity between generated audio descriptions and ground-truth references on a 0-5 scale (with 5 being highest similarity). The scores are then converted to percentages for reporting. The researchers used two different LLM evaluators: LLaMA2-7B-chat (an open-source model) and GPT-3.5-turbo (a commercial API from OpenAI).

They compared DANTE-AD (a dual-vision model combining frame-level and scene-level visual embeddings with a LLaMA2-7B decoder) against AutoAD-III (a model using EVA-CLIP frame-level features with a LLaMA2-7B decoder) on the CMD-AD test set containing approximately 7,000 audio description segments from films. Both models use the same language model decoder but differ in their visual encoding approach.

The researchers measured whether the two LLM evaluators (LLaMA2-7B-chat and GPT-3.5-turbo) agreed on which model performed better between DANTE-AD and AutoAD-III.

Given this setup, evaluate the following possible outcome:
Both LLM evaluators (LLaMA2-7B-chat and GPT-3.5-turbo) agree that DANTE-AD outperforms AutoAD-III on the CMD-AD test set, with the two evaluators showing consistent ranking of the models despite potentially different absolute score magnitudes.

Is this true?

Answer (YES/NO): NO